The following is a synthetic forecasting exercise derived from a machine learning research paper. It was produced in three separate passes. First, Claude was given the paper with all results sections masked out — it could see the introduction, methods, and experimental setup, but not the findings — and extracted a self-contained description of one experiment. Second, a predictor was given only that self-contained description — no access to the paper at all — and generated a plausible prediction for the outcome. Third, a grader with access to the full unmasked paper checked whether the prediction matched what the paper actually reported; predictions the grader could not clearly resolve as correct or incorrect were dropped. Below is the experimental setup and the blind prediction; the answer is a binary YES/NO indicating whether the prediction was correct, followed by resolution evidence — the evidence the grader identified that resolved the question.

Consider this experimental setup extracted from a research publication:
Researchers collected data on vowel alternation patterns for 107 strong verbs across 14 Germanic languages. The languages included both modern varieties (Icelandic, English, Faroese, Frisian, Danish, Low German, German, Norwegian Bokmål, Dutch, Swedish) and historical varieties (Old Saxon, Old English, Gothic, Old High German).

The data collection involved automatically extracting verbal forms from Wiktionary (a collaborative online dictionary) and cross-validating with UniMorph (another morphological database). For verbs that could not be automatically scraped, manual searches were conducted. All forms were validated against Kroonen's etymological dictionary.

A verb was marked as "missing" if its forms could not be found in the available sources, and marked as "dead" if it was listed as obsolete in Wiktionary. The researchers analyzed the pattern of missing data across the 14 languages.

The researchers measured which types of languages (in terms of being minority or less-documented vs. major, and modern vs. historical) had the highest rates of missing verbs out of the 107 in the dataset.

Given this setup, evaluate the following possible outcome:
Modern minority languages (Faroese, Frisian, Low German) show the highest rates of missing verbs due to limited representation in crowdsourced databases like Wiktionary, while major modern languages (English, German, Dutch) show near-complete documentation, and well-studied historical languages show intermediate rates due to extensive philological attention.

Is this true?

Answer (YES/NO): NO